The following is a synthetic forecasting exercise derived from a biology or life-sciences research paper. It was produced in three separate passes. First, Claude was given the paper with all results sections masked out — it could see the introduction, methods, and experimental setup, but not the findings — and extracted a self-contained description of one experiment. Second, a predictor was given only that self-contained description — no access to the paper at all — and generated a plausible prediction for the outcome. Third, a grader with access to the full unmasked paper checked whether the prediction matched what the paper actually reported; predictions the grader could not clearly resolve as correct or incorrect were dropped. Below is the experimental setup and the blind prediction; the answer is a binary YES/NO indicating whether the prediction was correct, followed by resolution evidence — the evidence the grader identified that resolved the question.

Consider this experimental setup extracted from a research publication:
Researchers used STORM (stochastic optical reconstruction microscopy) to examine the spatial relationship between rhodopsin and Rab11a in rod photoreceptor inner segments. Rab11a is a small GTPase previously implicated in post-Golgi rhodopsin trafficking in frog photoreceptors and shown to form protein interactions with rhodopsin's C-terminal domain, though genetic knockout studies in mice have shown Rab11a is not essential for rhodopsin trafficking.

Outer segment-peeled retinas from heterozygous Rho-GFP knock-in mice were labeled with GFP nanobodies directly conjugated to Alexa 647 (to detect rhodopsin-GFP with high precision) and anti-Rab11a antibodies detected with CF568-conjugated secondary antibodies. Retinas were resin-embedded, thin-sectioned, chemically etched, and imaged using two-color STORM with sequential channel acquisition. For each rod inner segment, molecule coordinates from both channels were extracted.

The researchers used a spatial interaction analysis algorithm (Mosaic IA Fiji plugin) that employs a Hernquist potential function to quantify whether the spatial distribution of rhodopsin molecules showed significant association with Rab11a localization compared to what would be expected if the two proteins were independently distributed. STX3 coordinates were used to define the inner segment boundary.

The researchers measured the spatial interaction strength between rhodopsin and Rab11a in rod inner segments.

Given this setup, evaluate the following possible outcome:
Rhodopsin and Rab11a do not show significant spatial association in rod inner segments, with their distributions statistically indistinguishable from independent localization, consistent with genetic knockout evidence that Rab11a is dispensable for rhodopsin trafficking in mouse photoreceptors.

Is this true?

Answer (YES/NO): NO